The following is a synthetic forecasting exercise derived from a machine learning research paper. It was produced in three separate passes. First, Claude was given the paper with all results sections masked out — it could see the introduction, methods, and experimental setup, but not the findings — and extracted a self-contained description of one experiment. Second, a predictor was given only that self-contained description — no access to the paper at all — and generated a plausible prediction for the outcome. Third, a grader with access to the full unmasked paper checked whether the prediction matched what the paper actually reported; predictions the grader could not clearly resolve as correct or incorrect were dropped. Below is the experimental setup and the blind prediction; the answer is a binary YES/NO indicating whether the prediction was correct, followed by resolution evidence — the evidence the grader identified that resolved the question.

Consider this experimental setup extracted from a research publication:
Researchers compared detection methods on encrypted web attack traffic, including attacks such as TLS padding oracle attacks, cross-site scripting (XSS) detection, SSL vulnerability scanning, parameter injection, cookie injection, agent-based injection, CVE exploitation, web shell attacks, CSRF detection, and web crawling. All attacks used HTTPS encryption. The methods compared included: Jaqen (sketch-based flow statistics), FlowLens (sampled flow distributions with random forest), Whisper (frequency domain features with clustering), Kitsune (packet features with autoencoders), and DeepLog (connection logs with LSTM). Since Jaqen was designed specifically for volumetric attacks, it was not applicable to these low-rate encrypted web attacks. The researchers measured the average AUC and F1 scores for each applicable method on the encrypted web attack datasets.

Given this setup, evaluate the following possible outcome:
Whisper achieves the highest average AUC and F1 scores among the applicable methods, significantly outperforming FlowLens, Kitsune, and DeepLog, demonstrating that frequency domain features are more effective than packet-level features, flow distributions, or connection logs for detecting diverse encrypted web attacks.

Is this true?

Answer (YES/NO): NO